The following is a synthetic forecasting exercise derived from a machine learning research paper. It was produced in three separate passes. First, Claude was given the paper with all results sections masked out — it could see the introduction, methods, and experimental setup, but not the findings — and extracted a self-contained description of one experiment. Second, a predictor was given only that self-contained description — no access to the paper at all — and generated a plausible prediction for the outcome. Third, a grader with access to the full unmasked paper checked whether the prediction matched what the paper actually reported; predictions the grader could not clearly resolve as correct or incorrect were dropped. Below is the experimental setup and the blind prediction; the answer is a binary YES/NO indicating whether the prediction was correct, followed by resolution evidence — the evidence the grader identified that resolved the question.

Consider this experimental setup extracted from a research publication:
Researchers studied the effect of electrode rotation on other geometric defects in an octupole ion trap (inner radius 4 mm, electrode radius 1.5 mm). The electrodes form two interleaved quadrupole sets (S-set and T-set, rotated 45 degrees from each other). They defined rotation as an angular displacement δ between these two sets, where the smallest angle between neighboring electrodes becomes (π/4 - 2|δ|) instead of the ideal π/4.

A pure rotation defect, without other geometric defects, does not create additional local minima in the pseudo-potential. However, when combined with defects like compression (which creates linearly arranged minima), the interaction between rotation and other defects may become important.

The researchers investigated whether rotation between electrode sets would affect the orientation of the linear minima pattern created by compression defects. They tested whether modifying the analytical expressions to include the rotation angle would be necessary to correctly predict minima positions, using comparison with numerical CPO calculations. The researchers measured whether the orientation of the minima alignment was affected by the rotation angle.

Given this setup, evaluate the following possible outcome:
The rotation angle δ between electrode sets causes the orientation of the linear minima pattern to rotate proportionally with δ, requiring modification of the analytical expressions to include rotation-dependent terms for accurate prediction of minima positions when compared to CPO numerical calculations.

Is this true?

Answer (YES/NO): YES